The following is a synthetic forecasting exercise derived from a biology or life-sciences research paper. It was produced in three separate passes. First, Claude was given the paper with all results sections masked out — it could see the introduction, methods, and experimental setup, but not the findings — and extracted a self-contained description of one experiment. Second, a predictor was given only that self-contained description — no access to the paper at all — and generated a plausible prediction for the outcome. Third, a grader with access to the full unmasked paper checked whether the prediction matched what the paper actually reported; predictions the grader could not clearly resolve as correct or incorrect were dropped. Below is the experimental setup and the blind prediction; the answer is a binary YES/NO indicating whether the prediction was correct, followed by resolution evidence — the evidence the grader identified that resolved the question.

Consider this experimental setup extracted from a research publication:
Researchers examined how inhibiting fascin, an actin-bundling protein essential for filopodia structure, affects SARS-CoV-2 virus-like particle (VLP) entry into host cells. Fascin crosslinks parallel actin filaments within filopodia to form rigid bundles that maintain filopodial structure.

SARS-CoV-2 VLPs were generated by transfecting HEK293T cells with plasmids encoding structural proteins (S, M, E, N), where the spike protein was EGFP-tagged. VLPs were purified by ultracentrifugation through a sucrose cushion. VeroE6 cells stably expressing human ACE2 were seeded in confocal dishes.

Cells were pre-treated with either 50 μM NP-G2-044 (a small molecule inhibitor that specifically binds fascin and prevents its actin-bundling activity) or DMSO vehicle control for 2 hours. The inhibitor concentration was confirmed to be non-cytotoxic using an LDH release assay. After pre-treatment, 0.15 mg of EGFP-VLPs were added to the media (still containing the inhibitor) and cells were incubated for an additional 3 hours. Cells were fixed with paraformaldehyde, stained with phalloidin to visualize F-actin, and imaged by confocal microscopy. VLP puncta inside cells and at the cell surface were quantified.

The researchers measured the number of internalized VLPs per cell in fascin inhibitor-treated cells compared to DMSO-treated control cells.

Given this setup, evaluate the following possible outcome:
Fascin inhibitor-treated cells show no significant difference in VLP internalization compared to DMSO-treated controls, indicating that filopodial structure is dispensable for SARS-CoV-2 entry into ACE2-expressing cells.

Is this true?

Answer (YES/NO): NO